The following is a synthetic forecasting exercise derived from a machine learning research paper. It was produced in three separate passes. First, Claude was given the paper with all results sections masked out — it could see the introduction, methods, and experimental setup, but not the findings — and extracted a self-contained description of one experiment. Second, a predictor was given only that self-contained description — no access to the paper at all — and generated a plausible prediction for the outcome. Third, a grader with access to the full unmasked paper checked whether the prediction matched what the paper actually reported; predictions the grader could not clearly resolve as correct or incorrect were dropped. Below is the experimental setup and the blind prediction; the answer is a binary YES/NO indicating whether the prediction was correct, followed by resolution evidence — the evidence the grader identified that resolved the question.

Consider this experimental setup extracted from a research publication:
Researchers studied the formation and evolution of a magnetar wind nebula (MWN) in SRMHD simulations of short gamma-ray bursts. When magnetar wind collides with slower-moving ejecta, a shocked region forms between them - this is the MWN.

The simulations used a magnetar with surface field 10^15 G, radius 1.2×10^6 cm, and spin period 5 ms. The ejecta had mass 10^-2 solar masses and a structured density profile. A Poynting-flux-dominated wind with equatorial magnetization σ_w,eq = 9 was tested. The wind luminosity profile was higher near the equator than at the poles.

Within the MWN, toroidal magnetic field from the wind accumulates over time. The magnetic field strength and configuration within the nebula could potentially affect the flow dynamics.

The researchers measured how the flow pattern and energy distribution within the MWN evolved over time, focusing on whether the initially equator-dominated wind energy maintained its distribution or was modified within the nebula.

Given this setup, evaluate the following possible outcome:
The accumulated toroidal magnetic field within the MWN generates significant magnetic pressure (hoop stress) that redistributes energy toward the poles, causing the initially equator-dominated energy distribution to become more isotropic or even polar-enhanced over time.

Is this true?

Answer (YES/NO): YES